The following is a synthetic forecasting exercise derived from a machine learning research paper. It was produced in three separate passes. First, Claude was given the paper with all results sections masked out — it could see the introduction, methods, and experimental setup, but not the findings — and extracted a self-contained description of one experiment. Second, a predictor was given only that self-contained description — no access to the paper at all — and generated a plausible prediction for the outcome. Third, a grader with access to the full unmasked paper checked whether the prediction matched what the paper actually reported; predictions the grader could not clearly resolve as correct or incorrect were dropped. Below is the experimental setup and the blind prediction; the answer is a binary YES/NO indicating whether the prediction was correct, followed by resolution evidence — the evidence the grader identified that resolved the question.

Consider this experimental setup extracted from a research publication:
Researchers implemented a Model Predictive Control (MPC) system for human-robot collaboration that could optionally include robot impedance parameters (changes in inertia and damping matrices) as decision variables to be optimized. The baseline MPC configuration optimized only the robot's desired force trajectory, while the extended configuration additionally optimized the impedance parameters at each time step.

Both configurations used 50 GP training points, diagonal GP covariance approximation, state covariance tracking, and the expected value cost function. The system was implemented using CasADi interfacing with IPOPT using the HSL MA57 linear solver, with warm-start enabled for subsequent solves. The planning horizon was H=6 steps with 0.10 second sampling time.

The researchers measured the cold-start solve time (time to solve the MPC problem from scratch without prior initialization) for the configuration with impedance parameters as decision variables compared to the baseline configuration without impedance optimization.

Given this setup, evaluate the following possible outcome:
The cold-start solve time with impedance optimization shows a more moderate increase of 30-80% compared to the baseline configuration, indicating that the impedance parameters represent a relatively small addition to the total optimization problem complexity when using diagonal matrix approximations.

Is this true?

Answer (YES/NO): NO